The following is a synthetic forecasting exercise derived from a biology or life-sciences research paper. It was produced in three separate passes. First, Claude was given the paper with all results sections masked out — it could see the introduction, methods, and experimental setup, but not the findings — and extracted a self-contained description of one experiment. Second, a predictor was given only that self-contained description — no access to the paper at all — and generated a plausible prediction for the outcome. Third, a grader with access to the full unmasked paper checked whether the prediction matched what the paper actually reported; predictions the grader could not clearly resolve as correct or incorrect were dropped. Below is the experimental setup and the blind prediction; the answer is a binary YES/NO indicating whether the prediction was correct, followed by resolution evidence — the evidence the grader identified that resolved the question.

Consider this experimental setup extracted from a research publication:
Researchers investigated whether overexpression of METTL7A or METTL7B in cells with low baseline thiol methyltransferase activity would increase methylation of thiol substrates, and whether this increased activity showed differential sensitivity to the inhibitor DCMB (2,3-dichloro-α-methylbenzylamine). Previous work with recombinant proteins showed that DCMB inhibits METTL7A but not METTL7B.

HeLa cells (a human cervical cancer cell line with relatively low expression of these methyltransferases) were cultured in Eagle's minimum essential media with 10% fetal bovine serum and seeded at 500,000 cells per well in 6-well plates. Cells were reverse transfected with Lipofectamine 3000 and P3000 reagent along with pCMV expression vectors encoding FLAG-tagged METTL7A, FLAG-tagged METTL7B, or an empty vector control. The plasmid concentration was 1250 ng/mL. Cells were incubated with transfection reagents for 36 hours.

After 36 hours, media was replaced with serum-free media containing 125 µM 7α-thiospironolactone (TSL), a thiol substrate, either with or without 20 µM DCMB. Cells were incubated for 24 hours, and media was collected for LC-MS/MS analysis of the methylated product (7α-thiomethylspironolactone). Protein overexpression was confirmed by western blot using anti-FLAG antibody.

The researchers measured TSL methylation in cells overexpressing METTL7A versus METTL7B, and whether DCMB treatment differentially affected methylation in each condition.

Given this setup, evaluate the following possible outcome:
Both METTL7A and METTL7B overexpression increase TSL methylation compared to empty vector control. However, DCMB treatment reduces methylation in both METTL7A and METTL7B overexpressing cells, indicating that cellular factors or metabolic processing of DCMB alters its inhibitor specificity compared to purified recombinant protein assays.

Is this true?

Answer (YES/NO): NO